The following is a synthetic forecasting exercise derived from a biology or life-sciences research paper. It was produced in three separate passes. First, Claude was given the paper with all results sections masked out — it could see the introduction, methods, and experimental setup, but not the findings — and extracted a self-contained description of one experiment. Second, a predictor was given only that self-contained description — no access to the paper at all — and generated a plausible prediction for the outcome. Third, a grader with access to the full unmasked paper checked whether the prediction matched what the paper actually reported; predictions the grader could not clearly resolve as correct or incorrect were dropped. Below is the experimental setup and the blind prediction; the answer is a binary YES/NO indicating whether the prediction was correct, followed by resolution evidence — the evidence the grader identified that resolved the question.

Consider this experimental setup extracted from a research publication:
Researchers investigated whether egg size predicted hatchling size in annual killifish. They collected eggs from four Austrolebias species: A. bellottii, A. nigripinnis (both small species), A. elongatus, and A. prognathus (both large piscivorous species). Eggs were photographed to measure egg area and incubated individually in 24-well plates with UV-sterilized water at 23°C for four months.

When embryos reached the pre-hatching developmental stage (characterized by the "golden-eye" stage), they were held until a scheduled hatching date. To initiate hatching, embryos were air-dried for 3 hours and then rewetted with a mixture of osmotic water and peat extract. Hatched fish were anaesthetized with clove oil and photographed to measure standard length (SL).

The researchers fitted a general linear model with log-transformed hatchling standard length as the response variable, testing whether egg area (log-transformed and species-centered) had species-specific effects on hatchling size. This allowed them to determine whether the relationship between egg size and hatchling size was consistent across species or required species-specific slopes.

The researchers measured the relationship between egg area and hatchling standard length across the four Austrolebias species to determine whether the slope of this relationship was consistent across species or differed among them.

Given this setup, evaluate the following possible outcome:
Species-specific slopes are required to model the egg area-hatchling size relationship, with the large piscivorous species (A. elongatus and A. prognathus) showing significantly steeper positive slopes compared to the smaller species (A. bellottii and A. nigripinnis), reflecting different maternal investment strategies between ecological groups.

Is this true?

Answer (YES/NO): NO